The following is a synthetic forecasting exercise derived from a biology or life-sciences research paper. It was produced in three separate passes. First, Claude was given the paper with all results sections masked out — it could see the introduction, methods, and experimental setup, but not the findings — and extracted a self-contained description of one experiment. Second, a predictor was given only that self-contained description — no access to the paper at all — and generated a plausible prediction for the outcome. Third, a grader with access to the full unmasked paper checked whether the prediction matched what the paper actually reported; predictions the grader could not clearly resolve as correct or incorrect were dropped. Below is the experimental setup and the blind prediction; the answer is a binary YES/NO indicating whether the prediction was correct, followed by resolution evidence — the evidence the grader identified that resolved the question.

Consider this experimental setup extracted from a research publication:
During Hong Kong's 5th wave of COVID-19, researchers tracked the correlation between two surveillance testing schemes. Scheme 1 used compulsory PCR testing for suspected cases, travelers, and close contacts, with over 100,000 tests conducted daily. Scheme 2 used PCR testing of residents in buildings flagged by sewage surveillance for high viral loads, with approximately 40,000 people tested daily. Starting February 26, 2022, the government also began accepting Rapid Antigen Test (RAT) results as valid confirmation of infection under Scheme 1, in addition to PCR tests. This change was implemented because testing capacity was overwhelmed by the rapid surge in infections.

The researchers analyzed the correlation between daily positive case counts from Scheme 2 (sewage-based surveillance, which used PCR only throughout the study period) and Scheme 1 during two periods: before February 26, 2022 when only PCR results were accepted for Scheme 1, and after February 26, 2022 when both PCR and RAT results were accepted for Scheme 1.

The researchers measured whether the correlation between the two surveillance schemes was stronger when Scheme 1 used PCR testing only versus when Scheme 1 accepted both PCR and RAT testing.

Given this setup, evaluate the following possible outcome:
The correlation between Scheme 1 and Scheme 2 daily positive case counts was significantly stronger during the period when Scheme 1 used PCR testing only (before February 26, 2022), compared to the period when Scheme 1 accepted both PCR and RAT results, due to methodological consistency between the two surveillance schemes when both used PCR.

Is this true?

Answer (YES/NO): YES